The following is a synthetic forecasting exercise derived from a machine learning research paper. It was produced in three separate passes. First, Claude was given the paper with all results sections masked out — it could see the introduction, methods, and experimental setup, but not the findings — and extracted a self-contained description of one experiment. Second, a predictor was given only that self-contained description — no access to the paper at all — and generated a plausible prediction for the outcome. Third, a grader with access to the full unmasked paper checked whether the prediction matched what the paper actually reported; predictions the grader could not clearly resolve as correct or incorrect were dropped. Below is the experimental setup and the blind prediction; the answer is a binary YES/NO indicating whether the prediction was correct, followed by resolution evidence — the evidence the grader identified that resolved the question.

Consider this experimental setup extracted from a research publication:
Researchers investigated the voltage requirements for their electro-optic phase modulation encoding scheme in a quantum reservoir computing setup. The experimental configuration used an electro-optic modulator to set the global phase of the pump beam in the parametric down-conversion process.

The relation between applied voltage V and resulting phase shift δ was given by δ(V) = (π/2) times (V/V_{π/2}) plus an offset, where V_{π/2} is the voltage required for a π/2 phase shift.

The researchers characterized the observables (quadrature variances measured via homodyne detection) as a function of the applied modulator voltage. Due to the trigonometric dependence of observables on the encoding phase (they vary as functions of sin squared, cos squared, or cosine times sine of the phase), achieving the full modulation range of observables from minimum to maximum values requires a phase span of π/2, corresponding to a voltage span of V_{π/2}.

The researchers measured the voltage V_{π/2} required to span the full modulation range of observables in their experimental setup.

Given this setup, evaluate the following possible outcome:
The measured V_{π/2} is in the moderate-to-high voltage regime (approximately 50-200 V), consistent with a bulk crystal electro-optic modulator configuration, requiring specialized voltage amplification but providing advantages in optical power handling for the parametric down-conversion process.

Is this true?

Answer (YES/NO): NO